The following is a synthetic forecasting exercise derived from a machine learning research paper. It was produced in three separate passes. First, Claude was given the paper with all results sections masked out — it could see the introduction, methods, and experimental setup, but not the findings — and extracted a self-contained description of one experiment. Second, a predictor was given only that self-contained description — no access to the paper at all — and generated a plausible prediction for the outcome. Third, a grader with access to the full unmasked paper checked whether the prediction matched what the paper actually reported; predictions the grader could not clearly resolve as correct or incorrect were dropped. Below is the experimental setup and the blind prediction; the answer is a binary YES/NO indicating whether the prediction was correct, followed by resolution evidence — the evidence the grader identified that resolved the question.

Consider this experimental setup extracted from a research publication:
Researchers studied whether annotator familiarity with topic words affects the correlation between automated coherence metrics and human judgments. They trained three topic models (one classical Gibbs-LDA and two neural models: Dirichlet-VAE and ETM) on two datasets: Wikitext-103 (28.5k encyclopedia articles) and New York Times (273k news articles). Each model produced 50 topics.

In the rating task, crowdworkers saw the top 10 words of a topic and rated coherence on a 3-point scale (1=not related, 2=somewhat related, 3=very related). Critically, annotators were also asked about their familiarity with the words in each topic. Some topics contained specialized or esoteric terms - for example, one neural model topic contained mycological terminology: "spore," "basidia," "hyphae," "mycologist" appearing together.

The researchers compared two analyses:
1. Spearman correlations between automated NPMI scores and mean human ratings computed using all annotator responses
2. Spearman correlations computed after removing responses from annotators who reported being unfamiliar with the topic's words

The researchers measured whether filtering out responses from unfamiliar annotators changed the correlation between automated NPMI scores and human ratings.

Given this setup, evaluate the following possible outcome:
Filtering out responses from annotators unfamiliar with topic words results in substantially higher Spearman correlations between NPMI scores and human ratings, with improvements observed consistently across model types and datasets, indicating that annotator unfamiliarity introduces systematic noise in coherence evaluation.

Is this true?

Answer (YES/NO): YES